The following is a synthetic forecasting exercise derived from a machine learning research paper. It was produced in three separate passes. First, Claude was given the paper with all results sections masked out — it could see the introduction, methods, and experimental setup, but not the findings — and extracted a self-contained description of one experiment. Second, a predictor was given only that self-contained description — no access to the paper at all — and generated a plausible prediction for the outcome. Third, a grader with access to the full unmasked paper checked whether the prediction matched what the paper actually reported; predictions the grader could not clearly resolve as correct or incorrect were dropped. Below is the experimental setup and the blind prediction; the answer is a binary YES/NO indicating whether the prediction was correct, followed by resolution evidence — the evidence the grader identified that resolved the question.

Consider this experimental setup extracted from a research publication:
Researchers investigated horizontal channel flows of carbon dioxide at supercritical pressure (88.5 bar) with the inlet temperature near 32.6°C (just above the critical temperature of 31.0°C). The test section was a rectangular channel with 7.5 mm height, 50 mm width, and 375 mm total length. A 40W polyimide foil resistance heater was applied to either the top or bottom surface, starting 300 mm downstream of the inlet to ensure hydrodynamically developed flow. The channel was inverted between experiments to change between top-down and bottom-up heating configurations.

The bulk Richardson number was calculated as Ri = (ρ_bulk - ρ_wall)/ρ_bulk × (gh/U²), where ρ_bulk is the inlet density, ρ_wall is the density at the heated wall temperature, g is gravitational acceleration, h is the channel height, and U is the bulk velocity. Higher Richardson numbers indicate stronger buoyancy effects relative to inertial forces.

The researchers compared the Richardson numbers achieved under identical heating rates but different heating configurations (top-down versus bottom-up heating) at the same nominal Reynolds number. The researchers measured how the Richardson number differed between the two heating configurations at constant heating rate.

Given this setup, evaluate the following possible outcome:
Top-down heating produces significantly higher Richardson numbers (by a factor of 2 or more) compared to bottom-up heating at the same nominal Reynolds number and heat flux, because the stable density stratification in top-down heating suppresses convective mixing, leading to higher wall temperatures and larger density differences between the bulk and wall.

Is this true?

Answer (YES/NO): YES